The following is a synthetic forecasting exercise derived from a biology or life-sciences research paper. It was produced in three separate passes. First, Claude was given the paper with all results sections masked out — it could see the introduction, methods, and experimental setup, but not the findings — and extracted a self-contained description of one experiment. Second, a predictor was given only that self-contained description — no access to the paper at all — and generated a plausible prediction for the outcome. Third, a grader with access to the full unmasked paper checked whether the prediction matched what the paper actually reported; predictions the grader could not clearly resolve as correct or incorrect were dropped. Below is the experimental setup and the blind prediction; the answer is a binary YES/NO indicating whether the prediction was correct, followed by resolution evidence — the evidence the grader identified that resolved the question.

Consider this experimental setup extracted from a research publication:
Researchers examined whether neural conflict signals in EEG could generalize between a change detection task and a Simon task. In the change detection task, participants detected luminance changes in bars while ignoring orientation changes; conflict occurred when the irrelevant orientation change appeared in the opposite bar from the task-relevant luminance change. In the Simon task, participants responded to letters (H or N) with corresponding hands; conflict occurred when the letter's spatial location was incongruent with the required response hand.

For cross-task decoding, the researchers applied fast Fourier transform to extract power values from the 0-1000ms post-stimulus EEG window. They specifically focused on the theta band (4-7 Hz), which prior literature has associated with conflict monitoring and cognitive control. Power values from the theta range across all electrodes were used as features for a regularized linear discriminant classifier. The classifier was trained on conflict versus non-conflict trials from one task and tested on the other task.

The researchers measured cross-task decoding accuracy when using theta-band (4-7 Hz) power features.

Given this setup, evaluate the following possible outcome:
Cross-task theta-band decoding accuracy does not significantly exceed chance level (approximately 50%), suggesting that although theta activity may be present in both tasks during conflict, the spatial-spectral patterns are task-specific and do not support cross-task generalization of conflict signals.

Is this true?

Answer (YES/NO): YES